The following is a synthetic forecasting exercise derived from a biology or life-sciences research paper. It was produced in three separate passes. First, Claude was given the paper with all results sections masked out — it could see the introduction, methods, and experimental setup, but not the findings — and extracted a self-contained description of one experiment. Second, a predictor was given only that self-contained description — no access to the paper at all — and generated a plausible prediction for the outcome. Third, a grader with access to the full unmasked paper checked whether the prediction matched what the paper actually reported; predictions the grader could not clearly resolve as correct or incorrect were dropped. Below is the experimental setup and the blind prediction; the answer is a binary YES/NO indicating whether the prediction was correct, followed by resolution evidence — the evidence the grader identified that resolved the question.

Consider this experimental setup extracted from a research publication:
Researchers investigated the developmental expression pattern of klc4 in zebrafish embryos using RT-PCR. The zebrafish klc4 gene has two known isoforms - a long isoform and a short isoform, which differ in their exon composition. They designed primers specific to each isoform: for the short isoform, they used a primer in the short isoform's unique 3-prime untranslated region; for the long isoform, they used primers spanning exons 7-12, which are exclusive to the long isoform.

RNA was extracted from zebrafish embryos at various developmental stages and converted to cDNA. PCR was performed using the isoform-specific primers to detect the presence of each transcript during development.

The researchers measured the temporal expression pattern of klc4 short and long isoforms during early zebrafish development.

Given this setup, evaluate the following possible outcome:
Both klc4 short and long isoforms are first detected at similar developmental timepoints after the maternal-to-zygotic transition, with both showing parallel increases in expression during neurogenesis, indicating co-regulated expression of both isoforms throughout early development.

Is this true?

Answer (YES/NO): NO